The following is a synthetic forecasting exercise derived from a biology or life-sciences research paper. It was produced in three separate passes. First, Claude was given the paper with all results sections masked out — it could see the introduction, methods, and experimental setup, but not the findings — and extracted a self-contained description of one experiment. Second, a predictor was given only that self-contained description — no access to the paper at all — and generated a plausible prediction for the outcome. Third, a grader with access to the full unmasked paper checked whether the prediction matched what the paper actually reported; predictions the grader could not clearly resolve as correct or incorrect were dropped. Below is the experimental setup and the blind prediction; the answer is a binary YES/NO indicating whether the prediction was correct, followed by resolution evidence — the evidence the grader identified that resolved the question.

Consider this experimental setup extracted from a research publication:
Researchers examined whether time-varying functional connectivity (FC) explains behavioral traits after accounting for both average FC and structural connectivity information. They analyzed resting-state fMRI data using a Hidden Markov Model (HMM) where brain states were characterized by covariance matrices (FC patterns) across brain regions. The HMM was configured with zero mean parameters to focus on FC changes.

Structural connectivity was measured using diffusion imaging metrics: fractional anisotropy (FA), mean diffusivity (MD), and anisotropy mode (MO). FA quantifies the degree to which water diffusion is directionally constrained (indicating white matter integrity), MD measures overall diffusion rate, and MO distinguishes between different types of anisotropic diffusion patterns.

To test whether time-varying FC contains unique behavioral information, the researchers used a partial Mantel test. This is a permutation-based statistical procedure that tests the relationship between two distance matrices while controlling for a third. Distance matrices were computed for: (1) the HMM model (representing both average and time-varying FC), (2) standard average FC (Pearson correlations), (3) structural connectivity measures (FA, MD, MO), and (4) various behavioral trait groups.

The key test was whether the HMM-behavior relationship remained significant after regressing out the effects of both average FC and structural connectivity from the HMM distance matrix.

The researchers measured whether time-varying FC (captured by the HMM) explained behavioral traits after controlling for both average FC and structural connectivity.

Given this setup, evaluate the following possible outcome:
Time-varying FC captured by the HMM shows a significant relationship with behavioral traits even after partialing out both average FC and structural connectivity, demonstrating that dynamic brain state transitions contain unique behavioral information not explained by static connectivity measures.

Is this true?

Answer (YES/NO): YES